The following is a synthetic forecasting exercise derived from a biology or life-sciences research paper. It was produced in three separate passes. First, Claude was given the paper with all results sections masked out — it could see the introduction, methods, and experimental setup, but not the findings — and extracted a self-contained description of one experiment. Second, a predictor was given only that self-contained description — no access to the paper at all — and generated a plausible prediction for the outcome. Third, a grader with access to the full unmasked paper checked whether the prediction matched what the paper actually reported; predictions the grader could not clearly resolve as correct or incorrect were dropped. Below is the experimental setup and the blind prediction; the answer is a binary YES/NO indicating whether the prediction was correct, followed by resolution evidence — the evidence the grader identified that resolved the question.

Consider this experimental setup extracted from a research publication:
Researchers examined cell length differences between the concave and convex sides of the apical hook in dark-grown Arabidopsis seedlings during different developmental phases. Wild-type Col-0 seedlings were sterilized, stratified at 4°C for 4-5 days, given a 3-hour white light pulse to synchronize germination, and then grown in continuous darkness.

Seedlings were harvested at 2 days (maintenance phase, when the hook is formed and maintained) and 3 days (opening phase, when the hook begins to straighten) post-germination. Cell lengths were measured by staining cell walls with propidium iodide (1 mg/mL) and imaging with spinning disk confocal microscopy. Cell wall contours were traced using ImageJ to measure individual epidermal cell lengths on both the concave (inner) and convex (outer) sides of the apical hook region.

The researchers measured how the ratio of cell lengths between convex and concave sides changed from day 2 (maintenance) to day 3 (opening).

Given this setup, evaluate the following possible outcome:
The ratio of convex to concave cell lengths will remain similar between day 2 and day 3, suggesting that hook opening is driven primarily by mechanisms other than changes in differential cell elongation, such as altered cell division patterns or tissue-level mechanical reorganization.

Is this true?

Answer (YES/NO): NO